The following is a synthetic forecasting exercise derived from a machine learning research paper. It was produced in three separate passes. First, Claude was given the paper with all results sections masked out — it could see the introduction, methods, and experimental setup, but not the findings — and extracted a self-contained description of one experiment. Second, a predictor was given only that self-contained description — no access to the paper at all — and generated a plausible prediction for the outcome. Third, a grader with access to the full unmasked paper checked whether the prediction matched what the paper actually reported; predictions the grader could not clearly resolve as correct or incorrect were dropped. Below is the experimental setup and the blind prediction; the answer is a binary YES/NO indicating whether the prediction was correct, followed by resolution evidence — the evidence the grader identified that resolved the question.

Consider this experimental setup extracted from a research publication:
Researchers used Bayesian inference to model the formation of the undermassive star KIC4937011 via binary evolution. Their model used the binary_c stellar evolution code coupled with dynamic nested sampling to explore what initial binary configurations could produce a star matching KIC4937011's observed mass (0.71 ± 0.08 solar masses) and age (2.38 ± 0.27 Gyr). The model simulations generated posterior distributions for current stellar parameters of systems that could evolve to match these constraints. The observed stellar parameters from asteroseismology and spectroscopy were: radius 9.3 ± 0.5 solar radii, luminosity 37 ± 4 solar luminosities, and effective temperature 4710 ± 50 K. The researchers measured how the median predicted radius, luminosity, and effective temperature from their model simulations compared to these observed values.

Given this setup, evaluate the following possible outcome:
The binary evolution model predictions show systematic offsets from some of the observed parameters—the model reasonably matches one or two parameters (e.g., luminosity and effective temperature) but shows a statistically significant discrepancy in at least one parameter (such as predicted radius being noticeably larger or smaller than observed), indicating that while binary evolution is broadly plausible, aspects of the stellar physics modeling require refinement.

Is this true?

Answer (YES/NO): NO